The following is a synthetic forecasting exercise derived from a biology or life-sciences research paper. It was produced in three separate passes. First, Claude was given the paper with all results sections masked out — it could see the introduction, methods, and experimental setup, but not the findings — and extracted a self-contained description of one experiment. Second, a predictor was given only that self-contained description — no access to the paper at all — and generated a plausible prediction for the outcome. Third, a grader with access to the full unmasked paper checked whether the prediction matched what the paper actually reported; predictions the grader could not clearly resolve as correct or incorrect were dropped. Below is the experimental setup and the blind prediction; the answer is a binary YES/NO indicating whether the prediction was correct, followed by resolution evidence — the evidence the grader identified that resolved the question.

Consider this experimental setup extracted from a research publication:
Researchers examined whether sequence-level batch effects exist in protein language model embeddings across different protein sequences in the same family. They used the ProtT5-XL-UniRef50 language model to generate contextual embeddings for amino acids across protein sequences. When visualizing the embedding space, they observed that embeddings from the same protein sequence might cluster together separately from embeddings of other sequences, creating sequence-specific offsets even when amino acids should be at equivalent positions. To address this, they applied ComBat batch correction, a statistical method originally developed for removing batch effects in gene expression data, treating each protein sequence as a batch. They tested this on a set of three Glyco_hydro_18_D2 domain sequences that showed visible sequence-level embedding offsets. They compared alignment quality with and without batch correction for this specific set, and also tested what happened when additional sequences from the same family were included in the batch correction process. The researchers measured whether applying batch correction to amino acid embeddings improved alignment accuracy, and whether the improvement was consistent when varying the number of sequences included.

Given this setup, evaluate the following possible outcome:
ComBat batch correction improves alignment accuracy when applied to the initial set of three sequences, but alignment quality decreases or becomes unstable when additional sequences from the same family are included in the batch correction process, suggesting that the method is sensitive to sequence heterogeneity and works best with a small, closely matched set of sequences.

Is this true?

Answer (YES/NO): YES